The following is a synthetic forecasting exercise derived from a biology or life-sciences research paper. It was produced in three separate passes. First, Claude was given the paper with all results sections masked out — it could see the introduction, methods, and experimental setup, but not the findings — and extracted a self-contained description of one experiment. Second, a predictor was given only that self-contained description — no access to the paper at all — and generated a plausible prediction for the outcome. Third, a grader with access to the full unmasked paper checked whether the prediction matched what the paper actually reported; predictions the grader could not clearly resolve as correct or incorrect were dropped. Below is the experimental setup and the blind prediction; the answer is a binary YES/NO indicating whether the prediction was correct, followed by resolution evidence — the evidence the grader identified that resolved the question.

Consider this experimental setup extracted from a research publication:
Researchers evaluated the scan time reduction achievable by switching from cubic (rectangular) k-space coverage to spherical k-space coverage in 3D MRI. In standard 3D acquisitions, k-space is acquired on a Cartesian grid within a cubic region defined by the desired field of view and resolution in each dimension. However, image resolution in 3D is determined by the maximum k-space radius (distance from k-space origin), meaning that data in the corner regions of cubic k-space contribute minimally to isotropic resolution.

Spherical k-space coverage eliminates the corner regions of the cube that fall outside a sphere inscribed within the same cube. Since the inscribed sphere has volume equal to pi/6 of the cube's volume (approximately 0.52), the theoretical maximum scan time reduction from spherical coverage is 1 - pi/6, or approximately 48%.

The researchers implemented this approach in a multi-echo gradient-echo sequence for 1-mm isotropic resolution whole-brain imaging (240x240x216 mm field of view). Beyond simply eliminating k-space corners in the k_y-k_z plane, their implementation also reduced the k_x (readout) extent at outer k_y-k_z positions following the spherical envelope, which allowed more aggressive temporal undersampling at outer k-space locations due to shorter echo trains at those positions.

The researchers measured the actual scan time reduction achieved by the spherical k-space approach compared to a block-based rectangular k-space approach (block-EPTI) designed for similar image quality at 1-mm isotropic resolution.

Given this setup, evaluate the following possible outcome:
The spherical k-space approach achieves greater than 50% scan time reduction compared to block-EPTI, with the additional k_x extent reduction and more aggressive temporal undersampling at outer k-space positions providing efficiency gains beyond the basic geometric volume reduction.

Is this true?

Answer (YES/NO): NO